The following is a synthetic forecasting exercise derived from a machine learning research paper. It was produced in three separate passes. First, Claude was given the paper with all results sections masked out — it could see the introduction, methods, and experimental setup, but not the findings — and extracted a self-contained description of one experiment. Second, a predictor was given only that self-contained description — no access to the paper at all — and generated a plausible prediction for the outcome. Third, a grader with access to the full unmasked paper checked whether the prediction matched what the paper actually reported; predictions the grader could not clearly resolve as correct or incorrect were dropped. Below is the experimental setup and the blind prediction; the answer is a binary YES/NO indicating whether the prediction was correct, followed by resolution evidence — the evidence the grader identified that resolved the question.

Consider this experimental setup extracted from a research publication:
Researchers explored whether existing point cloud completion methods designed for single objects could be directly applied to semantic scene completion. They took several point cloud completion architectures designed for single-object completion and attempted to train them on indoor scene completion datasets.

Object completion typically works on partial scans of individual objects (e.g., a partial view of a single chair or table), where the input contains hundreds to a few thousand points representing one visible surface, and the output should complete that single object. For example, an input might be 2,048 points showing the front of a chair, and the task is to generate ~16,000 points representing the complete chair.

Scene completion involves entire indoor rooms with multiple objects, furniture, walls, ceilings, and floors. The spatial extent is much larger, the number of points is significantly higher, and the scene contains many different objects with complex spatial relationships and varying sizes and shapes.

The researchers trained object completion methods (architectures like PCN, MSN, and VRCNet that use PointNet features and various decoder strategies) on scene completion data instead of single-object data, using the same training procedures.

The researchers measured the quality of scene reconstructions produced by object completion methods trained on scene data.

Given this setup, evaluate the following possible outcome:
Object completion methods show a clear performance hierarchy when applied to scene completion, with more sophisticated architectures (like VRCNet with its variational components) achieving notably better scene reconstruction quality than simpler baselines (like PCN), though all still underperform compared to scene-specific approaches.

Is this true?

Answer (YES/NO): YES